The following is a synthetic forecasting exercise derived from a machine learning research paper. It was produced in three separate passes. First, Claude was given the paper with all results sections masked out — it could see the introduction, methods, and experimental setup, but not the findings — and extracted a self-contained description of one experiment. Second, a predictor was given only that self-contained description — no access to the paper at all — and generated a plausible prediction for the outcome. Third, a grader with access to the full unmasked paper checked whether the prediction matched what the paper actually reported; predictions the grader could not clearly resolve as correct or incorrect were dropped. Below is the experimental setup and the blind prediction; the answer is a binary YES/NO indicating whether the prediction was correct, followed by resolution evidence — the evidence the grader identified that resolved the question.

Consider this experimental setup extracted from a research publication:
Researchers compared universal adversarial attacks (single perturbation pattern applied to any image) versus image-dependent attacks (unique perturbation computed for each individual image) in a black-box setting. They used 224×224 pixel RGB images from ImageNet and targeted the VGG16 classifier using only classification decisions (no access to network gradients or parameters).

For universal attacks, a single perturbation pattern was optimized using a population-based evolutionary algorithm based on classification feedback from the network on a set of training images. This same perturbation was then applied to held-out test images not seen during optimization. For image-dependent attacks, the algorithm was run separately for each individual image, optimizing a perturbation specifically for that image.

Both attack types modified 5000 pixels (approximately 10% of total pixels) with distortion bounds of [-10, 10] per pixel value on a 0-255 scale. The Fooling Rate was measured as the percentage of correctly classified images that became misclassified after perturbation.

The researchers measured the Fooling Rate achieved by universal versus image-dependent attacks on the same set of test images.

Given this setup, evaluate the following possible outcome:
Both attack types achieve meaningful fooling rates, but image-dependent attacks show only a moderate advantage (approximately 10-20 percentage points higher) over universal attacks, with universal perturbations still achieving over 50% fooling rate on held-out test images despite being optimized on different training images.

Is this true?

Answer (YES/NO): YES